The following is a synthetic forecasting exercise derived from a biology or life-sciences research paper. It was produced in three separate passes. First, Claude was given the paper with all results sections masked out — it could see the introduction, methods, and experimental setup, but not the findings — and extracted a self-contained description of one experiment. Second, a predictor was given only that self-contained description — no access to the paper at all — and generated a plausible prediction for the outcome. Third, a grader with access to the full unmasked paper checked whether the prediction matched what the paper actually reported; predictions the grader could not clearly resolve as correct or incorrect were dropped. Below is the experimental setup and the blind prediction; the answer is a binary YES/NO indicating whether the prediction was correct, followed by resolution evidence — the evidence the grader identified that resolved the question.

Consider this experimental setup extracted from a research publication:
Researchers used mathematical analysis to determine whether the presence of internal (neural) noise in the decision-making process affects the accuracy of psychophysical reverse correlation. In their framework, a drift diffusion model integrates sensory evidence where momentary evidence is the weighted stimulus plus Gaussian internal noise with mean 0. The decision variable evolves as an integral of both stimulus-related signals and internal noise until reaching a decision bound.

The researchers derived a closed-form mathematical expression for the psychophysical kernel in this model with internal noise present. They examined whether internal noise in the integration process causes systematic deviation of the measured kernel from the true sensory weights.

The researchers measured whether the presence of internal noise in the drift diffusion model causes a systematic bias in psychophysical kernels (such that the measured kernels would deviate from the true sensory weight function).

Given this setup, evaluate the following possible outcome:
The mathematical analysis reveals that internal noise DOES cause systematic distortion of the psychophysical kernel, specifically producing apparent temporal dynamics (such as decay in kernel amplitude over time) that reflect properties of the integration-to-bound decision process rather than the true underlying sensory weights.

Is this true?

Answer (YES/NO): NO